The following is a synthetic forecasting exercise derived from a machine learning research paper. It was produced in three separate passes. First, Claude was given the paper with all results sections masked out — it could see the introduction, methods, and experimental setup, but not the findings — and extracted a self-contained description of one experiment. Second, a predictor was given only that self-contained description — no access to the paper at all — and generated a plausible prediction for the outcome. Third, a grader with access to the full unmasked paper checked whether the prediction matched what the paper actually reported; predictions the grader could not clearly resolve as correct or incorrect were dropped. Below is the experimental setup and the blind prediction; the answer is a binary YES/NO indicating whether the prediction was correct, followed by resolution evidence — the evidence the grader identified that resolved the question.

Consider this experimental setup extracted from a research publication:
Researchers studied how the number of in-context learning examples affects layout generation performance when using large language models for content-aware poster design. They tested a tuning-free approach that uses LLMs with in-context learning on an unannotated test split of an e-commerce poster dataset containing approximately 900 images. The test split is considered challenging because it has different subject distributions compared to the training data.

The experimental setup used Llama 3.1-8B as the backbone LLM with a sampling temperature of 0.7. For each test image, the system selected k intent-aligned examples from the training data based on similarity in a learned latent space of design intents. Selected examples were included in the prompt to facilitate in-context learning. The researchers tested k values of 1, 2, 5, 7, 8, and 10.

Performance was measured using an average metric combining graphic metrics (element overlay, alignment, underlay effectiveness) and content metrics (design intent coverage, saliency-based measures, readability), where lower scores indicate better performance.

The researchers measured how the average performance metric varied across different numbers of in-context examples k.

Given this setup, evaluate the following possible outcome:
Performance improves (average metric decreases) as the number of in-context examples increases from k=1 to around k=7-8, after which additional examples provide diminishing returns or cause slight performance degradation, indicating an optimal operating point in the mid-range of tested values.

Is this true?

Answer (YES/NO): NO